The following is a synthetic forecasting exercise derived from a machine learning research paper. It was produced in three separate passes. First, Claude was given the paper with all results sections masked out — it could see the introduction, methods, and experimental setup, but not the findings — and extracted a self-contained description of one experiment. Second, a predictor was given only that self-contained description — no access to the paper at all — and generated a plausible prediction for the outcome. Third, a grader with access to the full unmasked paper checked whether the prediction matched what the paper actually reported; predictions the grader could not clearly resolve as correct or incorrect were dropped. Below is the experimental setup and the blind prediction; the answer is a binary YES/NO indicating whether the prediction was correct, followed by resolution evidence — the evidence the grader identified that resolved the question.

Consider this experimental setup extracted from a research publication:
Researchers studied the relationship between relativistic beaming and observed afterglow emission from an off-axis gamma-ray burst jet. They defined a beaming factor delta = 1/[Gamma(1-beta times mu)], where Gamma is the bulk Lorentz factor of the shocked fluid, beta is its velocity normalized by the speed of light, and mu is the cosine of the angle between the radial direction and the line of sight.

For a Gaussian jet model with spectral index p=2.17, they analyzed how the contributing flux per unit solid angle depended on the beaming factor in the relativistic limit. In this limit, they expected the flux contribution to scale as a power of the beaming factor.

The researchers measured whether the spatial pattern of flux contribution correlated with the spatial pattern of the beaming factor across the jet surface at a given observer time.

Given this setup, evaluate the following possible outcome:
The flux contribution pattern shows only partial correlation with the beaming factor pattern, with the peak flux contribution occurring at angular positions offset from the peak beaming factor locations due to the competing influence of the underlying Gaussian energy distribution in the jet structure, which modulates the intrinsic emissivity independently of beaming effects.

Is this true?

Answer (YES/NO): NO